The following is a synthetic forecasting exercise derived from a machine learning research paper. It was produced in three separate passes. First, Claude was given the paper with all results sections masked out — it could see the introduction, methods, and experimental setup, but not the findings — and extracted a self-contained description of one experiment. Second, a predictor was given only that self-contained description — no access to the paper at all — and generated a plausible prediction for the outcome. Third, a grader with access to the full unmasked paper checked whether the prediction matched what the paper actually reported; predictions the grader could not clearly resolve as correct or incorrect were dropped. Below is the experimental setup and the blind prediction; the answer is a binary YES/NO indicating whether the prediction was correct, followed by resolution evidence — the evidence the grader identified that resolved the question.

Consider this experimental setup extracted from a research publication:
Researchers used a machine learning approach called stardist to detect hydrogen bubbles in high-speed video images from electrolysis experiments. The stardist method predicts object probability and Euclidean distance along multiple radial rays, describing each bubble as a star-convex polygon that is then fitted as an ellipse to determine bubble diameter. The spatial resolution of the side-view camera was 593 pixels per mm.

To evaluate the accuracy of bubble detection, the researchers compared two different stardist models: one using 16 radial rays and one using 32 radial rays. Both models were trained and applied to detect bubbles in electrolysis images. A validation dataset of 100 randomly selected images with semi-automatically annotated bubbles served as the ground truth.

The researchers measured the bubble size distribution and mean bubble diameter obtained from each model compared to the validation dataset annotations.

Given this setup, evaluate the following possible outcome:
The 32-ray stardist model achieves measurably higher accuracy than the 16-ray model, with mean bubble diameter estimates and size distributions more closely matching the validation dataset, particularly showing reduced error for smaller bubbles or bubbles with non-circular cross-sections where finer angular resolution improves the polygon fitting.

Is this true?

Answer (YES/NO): NO